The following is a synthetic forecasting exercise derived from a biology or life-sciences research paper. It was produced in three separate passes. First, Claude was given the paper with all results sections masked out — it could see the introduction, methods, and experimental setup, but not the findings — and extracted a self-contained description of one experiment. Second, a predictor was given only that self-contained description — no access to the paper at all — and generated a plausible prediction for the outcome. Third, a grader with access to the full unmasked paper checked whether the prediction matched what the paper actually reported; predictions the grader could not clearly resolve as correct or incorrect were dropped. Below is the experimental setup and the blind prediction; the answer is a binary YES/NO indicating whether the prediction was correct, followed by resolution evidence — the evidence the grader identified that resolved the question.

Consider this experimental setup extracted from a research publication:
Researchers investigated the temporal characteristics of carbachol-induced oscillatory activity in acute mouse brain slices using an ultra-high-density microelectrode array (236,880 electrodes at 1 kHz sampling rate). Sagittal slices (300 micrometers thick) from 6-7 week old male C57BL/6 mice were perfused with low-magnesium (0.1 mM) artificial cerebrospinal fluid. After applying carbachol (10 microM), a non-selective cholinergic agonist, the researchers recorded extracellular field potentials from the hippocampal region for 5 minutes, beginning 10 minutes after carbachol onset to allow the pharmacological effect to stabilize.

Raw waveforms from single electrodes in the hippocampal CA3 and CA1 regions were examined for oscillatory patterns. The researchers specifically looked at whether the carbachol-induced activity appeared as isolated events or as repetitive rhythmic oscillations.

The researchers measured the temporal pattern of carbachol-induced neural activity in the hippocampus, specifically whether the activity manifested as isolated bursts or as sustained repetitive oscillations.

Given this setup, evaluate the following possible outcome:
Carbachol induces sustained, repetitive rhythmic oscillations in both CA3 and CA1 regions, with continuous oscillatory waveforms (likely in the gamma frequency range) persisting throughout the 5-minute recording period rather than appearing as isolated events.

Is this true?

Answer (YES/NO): NO